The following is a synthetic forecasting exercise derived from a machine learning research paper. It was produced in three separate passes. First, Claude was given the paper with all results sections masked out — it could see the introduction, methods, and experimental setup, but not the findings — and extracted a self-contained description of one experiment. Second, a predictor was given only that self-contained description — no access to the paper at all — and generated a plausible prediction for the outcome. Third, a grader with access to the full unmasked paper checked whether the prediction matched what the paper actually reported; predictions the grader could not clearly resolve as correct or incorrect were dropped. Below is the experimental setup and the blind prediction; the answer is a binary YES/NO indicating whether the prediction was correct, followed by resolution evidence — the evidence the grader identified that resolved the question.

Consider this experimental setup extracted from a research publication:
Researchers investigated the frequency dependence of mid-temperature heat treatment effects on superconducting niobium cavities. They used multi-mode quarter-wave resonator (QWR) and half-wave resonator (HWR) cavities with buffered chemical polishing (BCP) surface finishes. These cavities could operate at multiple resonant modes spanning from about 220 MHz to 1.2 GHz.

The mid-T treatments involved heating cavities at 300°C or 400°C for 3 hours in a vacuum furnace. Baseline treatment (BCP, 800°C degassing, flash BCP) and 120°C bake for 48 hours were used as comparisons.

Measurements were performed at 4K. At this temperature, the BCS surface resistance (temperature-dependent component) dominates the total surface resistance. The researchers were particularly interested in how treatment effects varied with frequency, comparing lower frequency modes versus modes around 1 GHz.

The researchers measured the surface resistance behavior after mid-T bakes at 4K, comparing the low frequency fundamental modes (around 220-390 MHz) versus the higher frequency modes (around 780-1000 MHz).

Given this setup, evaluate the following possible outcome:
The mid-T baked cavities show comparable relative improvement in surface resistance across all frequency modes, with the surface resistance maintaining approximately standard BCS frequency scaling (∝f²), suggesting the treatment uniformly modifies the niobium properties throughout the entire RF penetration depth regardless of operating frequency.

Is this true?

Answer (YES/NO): NO